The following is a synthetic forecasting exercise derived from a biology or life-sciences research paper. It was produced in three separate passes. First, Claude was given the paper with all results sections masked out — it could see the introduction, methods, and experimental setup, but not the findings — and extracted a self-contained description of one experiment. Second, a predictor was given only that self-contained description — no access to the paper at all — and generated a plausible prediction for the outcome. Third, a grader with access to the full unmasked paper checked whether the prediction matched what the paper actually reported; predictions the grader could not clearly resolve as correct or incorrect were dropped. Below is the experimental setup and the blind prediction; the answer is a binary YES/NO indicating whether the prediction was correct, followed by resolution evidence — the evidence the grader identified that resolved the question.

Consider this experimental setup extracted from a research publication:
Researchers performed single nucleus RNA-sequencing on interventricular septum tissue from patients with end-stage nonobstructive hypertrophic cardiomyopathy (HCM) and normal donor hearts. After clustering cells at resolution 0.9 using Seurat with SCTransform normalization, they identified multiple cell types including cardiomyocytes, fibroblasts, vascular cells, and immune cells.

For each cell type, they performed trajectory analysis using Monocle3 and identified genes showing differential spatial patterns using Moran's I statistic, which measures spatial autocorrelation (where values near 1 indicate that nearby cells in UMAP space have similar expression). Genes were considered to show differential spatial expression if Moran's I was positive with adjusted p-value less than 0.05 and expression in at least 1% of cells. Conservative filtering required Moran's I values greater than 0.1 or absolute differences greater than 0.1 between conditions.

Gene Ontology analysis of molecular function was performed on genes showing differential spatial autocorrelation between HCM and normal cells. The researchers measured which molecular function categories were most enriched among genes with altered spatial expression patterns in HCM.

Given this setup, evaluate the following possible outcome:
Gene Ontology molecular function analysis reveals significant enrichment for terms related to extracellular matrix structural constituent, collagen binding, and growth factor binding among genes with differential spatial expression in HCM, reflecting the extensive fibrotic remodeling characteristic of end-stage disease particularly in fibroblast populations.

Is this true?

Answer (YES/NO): NO